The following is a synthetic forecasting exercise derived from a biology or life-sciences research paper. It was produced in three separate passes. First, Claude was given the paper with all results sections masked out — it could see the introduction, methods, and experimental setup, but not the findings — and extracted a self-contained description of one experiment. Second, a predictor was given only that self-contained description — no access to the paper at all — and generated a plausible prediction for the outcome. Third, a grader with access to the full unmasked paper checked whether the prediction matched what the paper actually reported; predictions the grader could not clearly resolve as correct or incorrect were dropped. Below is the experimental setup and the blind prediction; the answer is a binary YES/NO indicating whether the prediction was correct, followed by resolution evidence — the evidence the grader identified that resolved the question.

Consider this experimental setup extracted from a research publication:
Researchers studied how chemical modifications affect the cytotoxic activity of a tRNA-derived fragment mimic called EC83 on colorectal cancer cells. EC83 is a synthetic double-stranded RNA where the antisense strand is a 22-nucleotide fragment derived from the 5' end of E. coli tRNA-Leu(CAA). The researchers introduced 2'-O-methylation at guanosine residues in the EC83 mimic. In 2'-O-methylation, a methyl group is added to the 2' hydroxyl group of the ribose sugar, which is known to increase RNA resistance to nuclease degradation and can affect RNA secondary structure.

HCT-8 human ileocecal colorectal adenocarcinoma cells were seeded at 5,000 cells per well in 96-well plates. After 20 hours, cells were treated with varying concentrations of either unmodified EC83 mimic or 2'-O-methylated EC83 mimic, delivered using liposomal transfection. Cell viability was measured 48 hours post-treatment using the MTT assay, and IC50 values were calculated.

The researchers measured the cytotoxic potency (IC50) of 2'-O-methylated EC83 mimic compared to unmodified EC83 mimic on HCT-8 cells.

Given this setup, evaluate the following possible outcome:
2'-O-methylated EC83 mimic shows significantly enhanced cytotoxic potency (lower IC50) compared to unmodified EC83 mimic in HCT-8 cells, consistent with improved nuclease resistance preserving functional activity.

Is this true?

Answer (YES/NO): YES